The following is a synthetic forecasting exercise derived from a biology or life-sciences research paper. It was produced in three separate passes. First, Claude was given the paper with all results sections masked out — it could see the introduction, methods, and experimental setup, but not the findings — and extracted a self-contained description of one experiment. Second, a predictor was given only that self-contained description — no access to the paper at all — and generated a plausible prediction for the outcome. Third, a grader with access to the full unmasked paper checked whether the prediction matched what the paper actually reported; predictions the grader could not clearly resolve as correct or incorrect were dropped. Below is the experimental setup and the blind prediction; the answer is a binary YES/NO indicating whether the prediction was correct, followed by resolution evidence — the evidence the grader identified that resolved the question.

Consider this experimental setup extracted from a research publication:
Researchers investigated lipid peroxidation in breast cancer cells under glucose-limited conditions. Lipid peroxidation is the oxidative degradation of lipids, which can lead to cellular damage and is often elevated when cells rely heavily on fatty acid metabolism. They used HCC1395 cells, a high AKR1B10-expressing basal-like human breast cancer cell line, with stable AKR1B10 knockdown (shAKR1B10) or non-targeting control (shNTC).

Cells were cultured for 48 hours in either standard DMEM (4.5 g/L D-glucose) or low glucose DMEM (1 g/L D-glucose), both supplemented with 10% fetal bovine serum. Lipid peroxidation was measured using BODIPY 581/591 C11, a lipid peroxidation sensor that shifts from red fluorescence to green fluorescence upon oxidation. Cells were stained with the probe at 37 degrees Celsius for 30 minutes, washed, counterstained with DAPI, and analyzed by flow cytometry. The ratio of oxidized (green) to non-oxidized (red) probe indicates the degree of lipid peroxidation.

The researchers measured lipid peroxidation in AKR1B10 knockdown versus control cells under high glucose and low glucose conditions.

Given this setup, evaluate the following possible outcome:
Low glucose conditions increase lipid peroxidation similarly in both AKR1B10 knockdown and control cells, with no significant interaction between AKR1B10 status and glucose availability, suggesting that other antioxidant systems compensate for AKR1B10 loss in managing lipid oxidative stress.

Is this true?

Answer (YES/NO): NO